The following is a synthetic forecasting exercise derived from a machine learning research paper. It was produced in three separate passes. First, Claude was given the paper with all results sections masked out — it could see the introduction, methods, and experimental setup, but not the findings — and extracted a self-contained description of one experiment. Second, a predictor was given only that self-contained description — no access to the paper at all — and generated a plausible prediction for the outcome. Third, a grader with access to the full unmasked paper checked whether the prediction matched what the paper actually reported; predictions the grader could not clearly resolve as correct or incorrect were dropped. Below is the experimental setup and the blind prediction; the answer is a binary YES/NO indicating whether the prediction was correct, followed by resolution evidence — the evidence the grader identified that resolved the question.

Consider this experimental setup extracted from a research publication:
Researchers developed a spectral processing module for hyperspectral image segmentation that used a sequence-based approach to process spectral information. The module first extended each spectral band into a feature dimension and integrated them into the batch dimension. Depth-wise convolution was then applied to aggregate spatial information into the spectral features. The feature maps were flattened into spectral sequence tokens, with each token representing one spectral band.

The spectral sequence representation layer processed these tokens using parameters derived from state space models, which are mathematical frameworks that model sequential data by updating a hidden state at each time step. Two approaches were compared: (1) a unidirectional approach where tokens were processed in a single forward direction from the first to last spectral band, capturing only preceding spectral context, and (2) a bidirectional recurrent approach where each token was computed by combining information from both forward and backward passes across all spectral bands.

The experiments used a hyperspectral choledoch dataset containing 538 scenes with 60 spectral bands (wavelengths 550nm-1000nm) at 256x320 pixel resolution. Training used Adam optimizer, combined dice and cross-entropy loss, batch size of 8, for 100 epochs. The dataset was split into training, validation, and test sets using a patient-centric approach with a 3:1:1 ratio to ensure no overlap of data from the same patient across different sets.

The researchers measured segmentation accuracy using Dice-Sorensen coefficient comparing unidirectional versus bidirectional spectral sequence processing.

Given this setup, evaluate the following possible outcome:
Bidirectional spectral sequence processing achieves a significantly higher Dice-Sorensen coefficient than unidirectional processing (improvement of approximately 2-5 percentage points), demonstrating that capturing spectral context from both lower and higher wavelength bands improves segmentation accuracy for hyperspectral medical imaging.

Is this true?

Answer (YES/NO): YES